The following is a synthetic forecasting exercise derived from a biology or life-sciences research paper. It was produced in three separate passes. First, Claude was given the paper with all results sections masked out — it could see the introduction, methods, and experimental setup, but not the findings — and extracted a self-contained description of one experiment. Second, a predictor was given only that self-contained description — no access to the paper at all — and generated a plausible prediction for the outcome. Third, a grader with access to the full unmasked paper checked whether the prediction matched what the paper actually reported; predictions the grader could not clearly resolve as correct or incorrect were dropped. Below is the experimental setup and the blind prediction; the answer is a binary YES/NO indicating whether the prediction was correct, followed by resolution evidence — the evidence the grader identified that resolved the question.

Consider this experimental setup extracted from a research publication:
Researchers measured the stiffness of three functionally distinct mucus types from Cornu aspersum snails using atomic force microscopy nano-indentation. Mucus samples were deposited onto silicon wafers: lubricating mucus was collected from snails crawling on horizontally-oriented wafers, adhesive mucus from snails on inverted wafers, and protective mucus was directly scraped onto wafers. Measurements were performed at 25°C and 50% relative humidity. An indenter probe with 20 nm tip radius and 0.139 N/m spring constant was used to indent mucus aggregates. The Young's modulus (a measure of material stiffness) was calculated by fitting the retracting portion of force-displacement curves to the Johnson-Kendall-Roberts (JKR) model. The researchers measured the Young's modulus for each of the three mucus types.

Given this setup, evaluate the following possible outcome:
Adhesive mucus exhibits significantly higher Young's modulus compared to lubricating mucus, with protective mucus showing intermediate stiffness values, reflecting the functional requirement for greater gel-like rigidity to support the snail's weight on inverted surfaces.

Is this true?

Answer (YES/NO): NO